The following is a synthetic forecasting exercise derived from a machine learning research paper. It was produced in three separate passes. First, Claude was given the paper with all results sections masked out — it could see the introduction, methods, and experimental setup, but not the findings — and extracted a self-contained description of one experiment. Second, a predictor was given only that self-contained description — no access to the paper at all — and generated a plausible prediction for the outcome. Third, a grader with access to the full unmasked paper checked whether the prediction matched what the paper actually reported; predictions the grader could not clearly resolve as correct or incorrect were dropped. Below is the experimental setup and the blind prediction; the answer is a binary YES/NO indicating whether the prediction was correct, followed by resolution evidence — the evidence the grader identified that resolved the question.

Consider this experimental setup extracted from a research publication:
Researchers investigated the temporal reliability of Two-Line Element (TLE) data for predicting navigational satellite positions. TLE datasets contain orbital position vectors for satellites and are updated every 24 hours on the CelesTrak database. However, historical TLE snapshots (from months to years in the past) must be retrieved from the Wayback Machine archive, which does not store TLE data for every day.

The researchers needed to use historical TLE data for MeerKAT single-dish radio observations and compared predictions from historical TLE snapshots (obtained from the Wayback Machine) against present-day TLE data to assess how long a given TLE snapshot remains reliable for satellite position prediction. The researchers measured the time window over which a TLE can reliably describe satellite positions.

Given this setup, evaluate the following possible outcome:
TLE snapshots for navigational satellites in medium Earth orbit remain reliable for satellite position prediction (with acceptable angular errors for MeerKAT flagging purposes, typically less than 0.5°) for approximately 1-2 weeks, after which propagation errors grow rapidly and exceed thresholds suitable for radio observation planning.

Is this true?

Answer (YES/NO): NO